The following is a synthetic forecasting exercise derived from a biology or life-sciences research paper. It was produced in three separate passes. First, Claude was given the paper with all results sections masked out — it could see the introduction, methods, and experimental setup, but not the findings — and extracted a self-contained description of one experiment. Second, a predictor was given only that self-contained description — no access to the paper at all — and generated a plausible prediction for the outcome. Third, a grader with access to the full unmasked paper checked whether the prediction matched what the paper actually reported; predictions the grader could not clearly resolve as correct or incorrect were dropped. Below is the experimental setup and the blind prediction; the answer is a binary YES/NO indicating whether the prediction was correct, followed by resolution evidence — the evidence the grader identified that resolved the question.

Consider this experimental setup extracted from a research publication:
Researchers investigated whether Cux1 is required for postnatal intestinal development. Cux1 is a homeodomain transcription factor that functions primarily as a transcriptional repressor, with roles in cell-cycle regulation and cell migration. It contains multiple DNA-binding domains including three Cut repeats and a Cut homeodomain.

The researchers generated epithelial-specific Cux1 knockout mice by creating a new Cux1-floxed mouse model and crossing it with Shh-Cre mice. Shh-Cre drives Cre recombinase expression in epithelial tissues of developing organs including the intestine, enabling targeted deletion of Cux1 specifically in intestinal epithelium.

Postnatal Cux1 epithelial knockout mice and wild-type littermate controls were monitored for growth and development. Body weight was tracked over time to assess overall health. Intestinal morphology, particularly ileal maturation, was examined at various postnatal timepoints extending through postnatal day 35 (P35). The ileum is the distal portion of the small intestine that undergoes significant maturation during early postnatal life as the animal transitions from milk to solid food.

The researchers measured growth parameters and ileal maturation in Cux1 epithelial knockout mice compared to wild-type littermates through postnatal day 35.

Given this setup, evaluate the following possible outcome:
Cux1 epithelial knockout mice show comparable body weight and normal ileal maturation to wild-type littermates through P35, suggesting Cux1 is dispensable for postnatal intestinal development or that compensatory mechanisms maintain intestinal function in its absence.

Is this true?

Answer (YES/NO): NO